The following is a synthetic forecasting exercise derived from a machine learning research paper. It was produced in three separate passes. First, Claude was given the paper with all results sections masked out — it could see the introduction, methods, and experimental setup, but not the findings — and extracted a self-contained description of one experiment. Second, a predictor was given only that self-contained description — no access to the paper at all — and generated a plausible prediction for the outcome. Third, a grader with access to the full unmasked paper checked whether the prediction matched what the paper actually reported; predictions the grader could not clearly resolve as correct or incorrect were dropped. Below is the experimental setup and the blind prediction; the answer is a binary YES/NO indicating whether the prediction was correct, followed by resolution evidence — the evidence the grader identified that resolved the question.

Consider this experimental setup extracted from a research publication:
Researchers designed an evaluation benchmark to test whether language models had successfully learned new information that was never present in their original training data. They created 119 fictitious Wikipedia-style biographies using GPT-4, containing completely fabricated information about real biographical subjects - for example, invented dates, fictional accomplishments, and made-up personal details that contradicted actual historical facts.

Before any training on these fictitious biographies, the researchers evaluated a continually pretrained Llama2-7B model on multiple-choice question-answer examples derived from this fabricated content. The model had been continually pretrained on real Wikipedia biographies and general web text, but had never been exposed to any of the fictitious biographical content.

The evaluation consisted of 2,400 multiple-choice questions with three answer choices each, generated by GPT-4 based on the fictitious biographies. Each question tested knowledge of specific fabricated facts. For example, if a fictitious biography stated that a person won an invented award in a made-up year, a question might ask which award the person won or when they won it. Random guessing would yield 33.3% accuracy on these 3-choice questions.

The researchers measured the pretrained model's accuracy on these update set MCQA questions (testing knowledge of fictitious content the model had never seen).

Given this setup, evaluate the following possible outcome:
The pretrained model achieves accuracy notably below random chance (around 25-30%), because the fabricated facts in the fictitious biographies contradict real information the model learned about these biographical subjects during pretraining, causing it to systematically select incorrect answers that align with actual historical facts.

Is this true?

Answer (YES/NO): NO